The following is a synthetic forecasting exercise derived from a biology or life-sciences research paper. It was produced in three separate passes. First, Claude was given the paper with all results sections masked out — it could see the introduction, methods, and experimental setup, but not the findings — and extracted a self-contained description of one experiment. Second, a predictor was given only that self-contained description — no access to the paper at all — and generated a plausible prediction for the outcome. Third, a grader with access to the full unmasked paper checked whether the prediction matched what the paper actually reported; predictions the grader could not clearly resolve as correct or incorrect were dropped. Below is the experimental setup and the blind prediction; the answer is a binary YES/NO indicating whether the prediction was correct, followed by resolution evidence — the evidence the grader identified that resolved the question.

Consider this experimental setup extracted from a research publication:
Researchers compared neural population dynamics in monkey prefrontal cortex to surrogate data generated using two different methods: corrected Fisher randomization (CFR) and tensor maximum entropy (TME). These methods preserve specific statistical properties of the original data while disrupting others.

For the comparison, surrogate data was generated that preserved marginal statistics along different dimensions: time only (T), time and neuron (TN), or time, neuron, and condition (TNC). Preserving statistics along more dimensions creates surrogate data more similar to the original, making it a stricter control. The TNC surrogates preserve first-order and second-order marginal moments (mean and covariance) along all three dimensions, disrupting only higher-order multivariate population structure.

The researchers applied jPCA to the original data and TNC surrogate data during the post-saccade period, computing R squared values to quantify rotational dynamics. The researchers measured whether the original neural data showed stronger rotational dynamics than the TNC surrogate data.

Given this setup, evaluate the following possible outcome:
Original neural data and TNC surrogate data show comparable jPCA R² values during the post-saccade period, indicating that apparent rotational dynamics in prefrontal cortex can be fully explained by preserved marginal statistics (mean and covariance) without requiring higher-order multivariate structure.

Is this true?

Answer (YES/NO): NO